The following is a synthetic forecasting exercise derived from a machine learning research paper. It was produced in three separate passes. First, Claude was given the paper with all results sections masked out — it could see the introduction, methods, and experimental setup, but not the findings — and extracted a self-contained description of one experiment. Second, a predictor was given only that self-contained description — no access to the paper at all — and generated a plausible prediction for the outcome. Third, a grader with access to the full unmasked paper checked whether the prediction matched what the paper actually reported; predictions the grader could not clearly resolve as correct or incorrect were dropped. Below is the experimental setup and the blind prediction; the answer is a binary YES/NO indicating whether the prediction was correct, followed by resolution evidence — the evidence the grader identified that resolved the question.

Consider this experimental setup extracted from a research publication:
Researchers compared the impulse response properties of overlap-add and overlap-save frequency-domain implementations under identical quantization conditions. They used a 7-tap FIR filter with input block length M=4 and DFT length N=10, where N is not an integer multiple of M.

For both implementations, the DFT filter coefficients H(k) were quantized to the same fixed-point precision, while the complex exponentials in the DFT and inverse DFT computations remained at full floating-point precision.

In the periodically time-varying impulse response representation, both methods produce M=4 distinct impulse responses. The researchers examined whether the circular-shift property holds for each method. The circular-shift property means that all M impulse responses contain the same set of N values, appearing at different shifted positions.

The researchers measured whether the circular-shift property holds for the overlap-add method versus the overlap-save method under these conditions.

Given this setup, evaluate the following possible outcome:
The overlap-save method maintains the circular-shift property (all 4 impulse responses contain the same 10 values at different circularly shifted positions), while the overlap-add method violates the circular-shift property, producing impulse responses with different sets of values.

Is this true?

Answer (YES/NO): YES